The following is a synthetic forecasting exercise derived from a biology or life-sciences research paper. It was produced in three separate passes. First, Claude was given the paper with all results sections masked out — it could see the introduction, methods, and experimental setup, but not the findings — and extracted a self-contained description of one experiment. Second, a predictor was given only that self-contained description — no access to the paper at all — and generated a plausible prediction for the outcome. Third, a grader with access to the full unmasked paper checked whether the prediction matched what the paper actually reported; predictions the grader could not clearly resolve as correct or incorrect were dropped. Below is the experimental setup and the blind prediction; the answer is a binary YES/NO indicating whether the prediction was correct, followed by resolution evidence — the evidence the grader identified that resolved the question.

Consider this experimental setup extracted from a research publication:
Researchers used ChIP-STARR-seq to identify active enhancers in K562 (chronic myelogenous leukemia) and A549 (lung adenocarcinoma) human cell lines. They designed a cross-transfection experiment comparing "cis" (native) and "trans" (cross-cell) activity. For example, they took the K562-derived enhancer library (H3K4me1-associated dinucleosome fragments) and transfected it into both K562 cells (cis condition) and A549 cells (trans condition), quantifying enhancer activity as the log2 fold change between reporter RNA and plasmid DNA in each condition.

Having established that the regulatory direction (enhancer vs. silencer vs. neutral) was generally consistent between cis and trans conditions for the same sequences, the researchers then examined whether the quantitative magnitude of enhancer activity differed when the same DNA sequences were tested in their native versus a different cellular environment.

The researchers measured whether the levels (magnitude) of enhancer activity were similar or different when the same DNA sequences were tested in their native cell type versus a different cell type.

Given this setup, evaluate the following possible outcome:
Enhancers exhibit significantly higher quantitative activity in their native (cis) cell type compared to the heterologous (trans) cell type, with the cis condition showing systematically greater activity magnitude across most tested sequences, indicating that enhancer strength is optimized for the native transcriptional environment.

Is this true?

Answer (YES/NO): NO